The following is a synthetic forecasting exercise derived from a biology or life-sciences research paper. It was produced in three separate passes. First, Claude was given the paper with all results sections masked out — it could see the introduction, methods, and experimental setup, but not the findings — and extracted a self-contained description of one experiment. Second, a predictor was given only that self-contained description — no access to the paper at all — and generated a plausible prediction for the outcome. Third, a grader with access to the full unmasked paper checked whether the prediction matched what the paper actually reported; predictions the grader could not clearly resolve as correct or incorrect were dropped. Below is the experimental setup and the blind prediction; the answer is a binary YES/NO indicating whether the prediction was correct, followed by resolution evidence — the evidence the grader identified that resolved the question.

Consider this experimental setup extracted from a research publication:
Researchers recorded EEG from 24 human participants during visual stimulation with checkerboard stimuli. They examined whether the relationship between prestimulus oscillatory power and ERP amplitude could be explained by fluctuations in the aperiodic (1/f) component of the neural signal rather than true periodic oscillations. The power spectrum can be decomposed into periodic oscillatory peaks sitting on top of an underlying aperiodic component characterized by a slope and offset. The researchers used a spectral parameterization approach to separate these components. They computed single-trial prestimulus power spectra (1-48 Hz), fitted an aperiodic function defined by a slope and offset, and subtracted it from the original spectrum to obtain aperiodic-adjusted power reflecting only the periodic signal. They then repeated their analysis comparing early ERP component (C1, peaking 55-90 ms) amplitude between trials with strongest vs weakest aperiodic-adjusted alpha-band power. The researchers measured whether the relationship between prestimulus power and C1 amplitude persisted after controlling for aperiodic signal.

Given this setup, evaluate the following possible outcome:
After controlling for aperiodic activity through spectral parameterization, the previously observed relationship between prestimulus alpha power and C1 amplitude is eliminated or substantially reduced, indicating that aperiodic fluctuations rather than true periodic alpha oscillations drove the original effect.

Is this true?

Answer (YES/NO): NO